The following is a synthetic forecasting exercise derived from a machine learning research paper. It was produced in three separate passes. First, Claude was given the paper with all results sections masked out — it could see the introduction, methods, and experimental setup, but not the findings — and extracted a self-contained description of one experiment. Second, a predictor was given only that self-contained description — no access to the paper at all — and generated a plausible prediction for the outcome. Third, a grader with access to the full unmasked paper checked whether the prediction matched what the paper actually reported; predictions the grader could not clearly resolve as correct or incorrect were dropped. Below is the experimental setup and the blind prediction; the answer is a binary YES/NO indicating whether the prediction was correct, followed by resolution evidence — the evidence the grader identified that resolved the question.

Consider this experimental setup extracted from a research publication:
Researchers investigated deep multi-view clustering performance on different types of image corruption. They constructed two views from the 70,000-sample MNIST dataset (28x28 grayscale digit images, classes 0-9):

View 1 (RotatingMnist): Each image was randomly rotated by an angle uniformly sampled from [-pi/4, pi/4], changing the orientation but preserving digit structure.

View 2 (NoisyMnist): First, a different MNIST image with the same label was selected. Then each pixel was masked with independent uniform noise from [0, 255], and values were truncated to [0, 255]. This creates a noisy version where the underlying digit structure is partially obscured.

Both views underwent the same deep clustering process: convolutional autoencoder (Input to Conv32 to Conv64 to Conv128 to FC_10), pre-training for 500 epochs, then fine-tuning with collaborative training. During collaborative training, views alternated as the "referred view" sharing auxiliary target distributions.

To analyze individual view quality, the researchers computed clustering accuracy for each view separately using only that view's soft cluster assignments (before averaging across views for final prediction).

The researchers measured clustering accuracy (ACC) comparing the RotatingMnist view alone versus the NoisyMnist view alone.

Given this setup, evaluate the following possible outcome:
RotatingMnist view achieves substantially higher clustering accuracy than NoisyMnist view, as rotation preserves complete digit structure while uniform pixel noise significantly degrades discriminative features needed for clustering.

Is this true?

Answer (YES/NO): NO